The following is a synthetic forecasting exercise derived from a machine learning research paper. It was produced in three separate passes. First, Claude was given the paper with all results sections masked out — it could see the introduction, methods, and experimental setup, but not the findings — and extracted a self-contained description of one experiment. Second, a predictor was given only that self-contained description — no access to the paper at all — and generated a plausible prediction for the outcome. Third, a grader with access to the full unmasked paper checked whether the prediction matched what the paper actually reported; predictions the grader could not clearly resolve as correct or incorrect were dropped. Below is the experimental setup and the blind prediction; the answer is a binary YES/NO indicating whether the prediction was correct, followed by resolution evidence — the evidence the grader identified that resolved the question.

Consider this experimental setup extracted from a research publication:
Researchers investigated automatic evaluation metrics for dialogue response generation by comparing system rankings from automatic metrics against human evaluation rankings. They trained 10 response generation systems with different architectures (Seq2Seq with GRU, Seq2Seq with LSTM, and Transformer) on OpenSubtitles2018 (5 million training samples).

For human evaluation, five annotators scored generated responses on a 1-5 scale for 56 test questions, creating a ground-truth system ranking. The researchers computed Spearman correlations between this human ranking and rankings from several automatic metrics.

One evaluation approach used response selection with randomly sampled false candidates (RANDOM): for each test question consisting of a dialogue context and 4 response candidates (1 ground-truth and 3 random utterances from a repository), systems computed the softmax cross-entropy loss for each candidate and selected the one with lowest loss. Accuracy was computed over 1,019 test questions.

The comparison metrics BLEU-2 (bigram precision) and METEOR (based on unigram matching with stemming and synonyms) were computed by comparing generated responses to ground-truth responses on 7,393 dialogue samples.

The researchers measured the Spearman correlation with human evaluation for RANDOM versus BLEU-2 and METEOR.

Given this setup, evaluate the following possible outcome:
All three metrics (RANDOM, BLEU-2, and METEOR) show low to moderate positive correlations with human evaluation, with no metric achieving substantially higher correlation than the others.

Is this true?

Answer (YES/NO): NO